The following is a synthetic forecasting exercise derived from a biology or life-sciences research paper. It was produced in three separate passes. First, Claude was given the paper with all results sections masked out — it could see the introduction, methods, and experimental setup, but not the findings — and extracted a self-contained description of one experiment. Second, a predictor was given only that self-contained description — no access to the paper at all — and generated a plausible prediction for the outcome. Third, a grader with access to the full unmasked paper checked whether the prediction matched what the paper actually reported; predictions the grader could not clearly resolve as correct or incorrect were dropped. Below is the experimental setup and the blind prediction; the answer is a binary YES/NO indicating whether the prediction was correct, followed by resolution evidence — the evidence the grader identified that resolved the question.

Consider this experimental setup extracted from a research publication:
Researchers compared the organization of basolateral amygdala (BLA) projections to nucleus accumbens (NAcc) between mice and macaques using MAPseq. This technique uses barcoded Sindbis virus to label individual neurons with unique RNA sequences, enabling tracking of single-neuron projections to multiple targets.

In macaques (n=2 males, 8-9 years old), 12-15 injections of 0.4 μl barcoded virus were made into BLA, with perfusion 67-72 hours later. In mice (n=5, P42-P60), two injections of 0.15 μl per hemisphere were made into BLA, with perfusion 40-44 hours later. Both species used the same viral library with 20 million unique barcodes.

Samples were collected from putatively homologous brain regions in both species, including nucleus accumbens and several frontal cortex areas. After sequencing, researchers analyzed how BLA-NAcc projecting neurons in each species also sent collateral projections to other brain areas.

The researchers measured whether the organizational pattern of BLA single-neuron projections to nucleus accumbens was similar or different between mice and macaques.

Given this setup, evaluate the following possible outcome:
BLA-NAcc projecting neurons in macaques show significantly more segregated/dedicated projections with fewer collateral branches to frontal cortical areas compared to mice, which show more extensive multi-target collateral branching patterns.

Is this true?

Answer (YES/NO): NO